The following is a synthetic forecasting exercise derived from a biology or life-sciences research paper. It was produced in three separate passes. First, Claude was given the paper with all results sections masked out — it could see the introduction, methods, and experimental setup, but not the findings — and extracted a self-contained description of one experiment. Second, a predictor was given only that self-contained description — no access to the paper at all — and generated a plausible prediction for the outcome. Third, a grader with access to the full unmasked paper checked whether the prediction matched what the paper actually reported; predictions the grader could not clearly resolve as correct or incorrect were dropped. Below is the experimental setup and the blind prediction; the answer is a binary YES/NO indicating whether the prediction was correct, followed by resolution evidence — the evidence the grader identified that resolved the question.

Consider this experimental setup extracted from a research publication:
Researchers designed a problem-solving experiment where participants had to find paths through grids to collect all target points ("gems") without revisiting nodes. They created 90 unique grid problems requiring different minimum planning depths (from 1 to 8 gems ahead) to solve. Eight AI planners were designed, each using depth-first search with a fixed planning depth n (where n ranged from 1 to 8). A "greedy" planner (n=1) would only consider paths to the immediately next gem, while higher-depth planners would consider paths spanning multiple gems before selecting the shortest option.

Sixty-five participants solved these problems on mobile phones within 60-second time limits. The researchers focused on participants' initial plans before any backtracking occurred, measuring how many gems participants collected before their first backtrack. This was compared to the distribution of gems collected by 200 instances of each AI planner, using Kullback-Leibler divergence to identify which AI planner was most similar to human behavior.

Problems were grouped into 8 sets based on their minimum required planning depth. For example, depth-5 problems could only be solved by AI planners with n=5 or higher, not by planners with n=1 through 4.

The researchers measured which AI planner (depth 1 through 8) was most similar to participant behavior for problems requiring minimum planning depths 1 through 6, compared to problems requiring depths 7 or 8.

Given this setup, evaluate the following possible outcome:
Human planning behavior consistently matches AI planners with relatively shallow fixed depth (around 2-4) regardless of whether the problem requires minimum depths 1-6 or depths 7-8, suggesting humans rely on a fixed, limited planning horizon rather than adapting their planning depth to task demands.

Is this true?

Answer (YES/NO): NO